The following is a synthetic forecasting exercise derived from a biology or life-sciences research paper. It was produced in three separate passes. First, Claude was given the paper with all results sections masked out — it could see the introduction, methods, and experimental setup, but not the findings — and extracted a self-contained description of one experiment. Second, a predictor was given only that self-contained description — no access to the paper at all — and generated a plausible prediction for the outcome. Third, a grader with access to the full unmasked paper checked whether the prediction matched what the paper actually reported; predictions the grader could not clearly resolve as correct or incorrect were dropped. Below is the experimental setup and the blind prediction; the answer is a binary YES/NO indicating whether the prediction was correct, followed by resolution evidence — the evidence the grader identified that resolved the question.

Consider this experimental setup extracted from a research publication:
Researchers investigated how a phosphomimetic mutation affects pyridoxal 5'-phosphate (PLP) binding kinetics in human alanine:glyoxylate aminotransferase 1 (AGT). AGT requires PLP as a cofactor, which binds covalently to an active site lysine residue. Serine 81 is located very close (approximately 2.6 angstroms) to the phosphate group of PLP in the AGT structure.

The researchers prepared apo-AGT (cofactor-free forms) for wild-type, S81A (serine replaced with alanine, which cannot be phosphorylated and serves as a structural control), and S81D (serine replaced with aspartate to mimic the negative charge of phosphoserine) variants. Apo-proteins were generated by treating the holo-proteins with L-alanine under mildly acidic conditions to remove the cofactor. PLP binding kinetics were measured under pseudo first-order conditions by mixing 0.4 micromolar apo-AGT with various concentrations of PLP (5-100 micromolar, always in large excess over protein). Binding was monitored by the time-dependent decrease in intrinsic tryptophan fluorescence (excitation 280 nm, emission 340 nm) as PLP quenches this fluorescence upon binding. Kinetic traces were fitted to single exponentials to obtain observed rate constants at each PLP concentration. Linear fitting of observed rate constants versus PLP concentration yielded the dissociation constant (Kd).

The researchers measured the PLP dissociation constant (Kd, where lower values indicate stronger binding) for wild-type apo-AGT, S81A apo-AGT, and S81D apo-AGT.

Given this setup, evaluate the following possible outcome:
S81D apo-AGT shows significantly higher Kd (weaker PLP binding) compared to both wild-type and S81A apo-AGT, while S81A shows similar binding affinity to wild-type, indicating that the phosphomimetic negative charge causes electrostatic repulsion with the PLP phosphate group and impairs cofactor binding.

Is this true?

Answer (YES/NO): YES